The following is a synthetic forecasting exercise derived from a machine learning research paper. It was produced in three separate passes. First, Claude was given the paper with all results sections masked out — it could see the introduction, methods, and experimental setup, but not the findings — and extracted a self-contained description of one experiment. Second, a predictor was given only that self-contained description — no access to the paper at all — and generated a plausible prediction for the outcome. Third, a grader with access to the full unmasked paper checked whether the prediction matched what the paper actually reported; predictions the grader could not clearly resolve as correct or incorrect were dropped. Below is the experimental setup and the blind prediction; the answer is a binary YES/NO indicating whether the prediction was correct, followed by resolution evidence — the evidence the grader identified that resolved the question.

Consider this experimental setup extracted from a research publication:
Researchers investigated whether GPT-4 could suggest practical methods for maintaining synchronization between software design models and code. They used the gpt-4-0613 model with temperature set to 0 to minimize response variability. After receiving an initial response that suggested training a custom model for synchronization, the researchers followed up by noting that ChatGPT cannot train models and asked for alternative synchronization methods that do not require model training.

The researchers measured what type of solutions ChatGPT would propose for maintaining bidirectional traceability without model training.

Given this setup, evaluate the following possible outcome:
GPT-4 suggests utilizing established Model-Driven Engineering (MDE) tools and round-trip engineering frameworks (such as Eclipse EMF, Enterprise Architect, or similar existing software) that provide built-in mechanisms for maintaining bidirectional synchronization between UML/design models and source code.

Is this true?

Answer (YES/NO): NO